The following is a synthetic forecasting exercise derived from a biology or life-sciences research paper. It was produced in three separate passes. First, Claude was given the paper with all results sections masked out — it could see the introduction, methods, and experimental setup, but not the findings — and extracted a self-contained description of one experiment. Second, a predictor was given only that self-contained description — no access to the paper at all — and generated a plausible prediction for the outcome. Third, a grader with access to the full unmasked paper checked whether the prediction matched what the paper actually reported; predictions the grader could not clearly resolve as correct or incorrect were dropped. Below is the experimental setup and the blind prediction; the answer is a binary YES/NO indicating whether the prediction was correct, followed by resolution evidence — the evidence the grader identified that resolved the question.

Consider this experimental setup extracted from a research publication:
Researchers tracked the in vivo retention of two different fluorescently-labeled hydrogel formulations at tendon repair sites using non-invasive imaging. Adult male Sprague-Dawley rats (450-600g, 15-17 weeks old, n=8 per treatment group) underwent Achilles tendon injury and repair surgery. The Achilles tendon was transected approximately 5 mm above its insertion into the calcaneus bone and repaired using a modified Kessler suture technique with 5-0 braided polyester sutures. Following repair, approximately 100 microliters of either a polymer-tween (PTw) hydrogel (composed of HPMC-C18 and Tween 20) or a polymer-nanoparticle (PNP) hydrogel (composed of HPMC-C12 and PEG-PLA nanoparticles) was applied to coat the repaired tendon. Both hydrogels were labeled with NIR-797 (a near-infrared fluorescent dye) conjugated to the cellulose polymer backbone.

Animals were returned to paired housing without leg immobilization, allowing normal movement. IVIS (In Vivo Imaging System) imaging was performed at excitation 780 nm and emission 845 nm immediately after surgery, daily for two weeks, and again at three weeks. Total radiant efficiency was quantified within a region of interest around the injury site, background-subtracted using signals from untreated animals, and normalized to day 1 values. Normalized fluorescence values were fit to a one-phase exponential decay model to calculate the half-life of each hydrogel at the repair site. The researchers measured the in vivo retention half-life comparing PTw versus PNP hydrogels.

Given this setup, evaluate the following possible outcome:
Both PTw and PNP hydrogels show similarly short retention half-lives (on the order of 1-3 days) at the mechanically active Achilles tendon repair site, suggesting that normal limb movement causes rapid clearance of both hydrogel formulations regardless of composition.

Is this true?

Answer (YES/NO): NO